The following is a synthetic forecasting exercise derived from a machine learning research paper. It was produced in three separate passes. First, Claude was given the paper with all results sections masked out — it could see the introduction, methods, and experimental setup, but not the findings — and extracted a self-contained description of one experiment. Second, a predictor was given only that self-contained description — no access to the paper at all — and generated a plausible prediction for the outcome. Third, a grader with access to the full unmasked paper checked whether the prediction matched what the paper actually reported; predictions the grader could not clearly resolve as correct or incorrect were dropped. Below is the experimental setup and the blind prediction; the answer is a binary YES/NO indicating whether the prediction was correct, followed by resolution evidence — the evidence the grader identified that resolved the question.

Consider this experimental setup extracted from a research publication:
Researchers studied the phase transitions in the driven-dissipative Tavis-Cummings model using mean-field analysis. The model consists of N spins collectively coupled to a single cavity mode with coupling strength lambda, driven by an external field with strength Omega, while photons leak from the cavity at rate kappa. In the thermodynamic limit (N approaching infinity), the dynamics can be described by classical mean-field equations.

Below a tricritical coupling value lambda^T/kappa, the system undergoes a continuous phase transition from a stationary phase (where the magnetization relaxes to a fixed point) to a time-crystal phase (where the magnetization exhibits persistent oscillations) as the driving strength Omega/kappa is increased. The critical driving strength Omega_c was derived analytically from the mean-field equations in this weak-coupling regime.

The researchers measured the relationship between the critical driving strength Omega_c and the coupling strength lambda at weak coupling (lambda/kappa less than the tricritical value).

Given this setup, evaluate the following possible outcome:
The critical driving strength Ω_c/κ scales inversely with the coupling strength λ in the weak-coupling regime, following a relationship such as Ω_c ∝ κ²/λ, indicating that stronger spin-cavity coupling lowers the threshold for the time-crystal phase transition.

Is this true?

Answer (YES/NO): NO